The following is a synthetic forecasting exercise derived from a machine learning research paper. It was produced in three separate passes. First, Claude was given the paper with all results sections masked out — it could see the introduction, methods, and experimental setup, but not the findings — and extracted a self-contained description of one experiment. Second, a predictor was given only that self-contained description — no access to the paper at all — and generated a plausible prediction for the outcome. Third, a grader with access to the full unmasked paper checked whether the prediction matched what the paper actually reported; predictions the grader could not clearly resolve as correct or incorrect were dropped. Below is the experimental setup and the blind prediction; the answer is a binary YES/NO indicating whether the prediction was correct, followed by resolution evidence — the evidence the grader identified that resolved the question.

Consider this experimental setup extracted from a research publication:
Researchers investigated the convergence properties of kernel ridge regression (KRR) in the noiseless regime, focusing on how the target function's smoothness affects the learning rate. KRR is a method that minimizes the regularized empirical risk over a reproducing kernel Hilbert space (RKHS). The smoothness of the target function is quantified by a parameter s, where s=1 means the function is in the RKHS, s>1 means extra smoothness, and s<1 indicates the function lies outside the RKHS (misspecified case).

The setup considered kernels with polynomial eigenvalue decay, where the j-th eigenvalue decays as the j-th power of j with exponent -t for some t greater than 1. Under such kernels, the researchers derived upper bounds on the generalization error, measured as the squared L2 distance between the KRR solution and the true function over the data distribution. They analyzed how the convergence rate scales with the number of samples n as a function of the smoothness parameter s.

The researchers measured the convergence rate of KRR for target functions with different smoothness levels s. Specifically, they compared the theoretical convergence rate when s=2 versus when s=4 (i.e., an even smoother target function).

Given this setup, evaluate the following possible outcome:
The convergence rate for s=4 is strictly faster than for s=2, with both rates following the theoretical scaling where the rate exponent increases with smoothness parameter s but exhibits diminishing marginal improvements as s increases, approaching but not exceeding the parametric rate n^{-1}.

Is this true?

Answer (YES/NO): NO